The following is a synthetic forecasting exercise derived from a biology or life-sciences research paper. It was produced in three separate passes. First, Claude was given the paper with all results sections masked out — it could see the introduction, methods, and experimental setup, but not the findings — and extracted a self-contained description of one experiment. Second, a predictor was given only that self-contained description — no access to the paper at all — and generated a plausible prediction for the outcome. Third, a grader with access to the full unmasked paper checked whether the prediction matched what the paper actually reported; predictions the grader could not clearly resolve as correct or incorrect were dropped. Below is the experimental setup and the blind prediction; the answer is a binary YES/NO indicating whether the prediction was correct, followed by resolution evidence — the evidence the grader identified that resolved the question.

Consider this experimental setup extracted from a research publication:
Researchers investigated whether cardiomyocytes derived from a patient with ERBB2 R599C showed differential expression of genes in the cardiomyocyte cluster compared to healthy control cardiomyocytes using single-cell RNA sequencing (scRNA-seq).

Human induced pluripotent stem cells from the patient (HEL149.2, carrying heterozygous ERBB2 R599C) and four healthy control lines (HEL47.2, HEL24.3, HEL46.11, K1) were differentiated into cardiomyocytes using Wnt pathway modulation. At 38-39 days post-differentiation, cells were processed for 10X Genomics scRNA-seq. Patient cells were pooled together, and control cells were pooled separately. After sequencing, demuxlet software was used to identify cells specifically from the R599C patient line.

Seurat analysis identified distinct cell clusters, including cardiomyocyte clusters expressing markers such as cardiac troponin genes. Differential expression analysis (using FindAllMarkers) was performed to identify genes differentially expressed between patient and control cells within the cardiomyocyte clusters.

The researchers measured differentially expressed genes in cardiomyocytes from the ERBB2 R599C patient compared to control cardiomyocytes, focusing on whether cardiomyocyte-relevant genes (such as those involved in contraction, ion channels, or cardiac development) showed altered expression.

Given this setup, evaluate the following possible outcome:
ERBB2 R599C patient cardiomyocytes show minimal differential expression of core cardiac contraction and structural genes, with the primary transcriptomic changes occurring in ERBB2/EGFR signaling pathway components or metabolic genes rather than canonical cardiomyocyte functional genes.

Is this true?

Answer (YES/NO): NO